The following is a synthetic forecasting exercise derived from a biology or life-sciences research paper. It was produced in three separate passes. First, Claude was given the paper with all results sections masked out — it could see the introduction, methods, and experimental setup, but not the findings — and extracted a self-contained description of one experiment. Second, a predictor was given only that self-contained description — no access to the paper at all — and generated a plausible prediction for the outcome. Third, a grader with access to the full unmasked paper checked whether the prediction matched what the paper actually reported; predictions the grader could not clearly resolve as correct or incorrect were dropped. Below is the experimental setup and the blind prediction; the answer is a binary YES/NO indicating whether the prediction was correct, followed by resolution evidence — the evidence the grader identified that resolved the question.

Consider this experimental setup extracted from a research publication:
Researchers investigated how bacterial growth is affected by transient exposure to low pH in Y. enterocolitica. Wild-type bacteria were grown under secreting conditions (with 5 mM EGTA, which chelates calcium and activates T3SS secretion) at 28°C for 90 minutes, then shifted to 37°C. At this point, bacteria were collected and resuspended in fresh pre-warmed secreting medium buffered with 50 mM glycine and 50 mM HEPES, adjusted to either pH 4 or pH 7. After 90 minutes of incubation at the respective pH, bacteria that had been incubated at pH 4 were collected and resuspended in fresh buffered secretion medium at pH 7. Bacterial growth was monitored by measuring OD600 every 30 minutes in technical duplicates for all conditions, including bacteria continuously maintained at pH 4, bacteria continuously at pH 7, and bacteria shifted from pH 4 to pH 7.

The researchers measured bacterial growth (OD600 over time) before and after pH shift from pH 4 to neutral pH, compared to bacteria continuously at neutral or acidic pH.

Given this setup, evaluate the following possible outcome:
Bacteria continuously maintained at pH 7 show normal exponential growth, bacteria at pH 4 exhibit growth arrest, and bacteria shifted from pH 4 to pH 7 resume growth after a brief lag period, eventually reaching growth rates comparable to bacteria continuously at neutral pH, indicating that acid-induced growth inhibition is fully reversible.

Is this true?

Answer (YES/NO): YES